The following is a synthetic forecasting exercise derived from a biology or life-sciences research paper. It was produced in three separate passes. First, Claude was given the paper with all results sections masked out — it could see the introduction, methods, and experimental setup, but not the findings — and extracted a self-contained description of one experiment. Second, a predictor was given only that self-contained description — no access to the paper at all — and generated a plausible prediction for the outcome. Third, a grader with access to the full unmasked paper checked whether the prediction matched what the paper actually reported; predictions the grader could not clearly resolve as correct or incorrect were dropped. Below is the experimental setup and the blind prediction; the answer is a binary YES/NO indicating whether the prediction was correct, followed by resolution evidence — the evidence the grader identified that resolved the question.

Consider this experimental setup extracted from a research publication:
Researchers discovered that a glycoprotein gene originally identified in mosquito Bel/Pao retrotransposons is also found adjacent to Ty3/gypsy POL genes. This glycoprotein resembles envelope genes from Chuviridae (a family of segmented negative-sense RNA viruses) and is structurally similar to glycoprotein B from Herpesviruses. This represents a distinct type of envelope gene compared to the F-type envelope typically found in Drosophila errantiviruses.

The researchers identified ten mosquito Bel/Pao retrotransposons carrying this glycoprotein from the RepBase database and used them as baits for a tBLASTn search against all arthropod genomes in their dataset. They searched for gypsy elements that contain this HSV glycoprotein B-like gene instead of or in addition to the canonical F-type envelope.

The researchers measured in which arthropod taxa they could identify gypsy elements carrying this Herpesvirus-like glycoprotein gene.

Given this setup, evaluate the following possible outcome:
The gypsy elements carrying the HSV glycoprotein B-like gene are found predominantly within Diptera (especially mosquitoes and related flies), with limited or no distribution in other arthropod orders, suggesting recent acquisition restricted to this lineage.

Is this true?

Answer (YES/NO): NO